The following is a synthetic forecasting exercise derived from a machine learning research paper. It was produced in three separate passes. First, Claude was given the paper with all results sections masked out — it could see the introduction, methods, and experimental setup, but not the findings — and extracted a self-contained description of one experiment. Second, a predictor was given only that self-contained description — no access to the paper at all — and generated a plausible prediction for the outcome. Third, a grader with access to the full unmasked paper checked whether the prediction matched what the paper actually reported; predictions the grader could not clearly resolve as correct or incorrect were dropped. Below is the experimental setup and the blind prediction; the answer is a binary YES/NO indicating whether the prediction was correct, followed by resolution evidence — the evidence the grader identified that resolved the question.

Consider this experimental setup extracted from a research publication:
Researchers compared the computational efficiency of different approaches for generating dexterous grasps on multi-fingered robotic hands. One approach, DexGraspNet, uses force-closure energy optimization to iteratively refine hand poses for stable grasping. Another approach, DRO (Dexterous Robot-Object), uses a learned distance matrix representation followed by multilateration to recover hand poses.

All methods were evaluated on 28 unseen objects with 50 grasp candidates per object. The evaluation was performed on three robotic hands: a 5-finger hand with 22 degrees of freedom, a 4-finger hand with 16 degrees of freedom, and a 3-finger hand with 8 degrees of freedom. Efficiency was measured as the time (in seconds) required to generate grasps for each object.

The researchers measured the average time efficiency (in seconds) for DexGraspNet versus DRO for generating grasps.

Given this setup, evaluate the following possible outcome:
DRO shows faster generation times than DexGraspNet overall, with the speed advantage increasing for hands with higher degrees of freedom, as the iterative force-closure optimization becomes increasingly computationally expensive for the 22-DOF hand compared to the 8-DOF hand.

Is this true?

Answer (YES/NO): YES